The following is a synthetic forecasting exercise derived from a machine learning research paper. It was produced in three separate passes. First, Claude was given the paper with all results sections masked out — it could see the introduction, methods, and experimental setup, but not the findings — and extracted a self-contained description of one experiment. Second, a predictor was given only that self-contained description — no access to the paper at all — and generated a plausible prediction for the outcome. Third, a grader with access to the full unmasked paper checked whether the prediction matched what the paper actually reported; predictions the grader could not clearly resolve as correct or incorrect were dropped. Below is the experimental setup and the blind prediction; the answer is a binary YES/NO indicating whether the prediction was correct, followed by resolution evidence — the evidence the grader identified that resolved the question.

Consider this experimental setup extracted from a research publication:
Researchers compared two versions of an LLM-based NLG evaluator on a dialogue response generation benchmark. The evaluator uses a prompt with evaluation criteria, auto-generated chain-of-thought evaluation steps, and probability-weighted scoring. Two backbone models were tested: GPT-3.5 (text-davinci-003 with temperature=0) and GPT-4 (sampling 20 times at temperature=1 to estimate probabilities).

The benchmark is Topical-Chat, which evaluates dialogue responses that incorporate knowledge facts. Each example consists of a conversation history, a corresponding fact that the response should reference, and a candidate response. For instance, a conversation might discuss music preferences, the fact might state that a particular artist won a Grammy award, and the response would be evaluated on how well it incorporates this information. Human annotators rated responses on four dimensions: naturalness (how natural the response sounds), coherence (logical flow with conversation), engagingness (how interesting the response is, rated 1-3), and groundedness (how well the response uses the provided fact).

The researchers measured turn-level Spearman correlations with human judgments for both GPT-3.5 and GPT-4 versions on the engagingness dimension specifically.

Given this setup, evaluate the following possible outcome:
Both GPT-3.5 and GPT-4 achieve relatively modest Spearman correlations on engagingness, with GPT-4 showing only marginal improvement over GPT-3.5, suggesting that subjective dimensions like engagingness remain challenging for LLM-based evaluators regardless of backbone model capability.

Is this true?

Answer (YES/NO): NO